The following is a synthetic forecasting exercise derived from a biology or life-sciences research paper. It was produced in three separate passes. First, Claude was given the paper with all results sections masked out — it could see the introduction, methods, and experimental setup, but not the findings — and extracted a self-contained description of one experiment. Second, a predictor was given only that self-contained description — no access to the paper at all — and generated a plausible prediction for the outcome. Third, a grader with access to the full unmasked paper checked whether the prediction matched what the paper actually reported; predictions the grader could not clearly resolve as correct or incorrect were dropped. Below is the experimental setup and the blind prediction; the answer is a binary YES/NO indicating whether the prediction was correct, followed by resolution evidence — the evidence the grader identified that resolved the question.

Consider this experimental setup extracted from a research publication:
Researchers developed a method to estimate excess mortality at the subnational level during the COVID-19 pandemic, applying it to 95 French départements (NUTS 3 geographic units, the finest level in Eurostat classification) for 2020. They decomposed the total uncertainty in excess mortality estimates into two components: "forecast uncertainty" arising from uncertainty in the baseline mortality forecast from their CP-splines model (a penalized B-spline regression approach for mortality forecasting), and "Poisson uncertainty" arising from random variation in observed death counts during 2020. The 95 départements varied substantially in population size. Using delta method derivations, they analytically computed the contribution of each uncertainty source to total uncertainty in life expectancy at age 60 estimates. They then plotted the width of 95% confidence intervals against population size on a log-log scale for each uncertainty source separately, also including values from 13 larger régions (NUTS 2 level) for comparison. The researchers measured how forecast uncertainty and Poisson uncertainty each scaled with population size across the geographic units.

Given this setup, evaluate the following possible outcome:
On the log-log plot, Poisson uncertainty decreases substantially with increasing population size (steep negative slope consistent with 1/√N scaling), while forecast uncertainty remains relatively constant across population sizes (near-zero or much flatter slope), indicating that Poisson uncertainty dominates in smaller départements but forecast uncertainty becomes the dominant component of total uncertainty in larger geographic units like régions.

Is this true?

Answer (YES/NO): NO